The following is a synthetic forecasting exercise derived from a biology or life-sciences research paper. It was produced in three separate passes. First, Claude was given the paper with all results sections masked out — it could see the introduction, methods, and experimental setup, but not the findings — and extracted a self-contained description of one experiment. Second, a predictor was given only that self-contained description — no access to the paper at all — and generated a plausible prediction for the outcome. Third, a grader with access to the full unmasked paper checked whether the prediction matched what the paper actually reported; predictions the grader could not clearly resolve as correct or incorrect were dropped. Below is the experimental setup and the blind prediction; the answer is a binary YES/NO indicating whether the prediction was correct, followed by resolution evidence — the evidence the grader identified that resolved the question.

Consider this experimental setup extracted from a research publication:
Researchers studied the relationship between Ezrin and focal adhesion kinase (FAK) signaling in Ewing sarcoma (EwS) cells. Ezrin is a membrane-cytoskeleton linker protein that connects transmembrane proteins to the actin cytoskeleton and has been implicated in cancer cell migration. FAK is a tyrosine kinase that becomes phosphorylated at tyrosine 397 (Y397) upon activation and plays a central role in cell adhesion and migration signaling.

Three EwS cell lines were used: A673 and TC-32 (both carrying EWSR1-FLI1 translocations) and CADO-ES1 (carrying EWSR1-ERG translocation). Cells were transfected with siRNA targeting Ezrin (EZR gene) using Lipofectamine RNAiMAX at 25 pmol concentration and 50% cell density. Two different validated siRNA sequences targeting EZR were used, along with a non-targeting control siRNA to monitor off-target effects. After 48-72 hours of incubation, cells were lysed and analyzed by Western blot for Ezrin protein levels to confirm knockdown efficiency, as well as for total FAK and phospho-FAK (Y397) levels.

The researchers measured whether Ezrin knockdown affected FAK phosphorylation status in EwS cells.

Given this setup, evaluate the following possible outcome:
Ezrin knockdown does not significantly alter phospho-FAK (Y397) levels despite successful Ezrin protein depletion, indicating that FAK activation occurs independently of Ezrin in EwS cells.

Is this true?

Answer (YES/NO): NO